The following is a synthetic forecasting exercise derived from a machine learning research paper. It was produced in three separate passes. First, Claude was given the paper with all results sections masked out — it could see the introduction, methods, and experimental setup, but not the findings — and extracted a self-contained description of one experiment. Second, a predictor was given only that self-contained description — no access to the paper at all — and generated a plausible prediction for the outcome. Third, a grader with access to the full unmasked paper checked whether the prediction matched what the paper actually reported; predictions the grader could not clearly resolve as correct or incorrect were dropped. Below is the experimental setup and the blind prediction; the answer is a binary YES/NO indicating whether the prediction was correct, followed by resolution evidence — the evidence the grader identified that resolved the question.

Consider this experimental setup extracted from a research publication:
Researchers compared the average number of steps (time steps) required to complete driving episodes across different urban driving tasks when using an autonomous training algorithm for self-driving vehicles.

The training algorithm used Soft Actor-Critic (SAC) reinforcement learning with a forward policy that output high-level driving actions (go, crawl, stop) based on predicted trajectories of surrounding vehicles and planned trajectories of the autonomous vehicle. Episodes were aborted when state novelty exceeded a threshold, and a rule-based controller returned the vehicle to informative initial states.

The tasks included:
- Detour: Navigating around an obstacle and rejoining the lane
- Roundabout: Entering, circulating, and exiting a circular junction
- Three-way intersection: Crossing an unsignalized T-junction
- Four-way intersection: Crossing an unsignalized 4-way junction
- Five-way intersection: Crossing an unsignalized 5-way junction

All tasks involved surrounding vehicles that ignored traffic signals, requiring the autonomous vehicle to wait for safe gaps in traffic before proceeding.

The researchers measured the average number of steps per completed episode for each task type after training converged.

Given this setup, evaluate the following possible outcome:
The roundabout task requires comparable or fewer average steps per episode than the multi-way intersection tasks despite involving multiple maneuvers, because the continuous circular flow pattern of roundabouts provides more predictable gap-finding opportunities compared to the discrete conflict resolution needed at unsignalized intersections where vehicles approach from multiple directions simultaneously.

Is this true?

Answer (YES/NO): NO